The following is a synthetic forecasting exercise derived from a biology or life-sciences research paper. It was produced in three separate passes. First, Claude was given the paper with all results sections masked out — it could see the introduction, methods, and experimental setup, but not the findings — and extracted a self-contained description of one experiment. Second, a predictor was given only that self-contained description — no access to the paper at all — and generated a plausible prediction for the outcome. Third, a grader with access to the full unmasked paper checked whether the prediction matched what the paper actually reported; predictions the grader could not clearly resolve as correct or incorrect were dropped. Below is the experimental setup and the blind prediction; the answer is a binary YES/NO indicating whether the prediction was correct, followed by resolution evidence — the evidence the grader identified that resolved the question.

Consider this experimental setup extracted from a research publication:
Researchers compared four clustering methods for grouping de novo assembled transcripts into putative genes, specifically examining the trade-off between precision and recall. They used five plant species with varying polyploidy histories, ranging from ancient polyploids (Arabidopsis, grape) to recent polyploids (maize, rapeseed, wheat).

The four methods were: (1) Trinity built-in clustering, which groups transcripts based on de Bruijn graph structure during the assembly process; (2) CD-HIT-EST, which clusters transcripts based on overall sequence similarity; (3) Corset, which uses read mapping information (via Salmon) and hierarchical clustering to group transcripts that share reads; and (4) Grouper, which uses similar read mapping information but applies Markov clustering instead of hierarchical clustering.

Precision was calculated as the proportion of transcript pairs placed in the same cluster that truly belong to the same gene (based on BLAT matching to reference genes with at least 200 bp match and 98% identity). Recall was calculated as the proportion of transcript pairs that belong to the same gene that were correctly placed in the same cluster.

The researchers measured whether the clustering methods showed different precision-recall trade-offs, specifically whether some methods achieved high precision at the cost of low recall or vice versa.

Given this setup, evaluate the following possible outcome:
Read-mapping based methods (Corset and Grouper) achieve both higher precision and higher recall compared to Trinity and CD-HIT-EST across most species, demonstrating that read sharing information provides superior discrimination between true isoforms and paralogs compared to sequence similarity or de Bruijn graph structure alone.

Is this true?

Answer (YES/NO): NO